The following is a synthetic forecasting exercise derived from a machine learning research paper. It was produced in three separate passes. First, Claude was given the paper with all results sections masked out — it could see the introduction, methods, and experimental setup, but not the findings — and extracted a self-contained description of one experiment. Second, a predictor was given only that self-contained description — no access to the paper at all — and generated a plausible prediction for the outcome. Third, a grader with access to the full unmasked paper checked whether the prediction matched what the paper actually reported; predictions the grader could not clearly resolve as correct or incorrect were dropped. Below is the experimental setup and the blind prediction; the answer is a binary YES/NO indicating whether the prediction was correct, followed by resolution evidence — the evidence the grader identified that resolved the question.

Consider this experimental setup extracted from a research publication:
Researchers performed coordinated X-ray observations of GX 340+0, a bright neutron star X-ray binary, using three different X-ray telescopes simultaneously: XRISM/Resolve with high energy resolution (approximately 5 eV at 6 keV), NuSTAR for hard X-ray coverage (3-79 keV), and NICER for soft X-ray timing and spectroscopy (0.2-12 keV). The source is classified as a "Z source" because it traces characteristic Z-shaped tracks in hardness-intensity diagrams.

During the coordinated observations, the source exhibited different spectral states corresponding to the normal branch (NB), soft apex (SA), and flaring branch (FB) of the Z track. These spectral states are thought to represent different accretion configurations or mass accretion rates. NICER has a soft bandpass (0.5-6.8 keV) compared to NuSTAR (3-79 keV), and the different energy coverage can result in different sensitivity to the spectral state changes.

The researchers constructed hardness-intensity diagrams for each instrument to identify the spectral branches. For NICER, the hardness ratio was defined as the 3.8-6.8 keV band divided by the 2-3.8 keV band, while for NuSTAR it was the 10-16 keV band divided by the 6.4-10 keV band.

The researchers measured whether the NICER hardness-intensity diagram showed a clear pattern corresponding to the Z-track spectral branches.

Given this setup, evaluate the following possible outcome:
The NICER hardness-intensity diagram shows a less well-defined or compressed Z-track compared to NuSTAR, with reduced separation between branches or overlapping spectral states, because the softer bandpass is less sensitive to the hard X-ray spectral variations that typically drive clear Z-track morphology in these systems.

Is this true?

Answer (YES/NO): YES